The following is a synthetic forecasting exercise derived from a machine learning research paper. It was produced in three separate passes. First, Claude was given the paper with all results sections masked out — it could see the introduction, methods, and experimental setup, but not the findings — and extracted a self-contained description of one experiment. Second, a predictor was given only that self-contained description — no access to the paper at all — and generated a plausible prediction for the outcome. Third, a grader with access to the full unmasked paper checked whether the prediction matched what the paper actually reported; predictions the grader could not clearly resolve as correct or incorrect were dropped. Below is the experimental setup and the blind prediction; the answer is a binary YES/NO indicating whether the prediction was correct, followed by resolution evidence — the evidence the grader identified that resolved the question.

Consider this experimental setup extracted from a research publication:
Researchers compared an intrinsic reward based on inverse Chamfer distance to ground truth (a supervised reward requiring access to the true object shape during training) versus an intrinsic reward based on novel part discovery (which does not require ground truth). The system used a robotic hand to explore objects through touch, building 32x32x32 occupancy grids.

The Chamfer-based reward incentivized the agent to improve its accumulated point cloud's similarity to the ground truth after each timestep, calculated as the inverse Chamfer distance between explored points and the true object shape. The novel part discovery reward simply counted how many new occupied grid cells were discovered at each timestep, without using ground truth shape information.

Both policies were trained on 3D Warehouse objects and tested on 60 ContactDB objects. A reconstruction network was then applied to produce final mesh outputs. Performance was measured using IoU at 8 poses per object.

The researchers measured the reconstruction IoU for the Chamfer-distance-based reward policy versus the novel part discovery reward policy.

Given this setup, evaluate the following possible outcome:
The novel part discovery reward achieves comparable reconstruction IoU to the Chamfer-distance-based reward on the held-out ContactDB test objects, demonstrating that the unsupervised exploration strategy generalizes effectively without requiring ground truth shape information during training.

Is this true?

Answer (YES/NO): YES